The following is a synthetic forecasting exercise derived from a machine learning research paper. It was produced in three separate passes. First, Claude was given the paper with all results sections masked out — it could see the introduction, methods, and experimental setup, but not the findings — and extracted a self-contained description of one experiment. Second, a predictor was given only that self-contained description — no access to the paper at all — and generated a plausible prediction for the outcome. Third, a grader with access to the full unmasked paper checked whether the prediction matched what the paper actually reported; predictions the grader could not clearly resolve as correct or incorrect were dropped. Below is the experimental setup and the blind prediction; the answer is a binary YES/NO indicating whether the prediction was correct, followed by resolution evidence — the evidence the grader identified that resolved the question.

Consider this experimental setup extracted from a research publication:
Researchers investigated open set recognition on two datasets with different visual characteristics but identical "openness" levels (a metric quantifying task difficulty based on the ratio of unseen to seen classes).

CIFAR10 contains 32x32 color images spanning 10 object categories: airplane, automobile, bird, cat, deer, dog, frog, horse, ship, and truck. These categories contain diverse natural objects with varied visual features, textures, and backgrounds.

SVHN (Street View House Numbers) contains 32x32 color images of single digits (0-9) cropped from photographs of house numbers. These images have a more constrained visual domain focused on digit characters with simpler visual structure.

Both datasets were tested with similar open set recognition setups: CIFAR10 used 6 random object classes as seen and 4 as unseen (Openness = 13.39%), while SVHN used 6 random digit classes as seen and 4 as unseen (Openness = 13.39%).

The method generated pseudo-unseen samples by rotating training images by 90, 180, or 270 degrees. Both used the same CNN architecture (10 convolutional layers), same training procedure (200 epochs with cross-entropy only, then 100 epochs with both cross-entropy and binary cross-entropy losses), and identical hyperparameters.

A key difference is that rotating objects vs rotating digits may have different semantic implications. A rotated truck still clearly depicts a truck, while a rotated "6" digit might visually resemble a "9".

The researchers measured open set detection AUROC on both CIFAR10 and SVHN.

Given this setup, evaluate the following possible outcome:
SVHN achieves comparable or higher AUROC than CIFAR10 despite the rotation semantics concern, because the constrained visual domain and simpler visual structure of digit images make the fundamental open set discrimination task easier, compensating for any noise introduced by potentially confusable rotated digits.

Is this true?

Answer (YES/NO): YES